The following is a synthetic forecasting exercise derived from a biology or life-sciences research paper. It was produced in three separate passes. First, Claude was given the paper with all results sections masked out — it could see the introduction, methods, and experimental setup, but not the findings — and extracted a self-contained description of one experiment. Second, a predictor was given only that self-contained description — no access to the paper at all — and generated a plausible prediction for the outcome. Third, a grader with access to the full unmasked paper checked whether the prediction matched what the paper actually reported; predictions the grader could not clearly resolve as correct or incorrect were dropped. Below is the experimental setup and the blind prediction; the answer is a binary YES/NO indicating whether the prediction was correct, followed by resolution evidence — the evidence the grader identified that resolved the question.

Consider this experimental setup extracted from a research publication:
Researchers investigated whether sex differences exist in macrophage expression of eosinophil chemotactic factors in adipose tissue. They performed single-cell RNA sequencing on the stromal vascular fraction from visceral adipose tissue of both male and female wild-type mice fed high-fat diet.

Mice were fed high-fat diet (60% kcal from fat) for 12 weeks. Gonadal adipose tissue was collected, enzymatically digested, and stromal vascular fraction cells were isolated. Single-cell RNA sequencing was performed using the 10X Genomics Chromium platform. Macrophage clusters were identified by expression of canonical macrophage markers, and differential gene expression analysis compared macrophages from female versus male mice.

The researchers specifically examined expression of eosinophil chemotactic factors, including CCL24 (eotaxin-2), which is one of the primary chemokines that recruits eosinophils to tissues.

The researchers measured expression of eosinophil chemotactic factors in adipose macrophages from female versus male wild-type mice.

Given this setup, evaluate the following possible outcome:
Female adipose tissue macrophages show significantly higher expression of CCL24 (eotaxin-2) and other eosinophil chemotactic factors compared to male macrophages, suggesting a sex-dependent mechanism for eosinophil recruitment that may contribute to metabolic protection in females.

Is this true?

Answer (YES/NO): YES